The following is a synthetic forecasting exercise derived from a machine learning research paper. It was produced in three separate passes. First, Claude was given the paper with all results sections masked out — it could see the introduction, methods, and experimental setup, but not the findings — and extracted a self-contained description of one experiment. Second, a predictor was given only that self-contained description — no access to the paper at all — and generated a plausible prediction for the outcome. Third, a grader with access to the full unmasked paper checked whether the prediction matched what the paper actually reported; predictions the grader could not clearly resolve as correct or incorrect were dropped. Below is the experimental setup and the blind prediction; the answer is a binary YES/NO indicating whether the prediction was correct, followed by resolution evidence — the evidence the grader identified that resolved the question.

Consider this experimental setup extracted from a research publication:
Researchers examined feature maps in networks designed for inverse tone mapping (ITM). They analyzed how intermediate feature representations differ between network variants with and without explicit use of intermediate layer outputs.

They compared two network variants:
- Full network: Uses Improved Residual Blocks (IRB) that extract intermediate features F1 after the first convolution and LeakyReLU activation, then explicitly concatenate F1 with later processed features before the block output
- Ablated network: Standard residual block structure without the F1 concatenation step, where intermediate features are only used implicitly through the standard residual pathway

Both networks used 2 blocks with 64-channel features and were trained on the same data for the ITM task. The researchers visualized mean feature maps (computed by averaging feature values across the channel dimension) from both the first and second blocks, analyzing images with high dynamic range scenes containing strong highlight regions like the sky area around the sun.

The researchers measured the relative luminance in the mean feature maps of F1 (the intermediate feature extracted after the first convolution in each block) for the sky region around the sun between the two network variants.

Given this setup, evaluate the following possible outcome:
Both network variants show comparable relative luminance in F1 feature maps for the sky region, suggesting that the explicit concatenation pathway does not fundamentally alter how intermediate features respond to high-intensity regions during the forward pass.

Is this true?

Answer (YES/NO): NO